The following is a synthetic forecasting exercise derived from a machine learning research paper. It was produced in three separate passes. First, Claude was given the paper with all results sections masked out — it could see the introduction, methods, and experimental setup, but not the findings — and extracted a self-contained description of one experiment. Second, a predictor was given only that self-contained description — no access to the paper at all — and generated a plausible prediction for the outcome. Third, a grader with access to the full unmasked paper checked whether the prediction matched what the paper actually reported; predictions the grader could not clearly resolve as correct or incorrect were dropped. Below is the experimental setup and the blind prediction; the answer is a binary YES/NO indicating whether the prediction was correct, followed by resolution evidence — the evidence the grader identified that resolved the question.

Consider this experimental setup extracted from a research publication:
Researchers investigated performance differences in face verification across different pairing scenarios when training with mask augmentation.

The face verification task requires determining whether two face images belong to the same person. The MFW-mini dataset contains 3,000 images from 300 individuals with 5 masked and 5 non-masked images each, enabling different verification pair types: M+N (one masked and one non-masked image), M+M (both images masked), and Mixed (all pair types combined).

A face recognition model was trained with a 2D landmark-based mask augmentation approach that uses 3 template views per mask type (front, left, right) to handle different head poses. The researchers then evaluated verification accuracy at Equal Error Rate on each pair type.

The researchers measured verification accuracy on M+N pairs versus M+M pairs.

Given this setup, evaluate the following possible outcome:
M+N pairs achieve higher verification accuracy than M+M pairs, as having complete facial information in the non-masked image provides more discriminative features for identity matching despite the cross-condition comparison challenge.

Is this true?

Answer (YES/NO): NO